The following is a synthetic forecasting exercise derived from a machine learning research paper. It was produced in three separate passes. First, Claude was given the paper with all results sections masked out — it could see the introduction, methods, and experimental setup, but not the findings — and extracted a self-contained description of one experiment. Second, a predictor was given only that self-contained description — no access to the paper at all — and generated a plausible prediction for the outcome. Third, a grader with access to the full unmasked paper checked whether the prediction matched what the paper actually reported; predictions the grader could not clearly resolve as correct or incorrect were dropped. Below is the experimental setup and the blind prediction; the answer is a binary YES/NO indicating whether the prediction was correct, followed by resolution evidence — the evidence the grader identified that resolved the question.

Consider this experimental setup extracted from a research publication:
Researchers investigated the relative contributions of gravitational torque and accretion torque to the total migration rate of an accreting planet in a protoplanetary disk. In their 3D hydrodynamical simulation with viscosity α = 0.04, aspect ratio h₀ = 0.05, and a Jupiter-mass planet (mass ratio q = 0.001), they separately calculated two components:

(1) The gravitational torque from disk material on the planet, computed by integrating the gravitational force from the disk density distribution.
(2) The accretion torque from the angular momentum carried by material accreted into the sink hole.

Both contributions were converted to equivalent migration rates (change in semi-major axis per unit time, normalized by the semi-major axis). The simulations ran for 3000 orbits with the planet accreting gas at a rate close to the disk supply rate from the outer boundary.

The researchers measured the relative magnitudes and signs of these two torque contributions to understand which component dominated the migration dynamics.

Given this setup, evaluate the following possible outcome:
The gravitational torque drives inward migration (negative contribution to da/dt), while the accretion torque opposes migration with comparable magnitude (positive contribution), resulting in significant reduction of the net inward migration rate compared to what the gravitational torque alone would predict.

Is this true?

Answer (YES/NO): NO